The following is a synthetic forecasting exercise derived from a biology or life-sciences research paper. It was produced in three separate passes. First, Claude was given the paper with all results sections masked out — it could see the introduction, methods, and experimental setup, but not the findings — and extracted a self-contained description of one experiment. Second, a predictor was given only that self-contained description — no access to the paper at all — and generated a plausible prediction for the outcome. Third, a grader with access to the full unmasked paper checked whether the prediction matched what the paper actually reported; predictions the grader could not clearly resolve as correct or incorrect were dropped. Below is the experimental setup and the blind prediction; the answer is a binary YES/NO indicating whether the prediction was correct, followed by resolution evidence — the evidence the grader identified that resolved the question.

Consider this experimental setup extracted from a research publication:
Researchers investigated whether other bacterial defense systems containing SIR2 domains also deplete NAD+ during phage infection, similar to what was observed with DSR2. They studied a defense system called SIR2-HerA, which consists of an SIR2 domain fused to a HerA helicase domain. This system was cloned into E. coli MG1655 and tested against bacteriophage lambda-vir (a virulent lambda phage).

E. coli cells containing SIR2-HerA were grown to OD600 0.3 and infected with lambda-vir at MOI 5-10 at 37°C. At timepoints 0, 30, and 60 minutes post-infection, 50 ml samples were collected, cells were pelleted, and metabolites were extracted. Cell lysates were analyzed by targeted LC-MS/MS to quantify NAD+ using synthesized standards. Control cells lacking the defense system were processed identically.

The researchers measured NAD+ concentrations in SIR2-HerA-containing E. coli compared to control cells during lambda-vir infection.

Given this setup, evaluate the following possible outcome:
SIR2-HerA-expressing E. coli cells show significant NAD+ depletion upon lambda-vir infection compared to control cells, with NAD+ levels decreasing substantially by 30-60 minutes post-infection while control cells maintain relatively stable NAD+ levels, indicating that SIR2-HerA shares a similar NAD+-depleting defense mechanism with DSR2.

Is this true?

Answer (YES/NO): YES